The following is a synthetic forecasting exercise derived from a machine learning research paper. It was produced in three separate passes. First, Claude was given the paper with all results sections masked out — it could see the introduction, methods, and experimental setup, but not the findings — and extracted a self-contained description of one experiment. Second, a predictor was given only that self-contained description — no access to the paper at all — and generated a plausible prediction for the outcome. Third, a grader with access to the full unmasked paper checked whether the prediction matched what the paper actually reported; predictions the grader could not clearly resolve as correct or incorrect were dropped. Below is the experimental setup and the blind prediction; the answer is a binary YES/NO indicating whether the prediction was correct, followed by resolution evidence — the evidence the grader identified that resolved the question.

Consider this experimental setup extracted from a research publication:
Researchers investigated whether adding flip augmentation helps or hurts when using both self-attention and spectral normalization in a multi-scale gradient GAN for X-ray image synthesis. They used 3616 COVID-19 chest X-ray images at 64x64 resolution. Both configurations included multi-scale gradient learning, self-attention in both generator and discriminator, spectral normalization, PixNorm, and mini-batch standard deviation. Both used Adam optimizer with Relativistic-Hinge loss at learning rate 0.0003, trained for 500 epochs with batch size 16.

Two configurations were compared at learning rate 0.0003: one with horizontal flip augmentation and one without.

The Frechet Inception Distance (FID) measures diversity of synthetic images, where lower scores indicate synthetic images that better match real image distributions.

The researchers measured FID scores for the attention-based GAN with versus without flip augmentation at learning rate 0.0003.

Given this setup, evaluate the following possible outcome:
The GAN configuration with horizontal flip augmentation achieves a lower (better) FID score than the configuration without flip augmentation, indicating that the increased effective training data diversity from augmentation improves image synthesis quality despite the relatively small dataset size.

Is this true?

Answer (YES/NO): YES